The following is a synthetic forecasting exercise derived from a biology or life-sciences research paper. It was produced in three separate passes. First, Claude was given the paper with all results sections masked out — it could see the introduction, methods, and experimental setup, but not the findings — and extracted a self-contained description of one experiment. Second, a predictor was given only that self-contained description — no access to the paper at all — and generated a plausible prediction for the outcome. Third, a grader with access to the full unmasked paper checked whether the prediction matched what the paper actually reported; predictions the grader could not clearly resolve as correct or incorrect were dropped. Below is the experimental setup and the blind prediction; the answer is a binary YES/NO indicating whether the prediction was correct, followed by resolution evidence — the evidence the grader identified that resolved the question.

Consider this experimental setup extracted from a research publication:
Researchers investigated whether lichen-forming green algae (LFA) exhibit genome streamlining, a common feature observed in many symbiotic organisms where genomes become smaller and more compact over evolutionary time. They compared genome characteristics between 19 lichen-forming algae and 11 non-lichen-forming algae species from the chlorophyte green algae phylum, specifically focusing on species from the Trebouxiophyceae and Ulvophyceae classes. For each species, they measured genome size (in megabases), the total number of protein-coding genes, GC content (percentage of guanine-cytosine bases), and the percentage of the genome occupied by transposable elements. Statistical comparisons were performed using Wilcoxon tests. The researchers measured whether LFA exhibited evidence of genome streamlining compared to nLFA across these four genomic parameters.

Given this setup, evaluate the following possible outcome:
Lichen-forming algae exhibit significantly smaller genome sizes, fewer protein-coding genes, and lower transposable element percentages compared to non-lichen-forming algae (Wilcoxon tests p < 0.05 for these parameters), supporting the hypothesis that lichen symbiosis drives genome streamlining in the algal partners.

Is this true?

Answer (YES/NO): NO